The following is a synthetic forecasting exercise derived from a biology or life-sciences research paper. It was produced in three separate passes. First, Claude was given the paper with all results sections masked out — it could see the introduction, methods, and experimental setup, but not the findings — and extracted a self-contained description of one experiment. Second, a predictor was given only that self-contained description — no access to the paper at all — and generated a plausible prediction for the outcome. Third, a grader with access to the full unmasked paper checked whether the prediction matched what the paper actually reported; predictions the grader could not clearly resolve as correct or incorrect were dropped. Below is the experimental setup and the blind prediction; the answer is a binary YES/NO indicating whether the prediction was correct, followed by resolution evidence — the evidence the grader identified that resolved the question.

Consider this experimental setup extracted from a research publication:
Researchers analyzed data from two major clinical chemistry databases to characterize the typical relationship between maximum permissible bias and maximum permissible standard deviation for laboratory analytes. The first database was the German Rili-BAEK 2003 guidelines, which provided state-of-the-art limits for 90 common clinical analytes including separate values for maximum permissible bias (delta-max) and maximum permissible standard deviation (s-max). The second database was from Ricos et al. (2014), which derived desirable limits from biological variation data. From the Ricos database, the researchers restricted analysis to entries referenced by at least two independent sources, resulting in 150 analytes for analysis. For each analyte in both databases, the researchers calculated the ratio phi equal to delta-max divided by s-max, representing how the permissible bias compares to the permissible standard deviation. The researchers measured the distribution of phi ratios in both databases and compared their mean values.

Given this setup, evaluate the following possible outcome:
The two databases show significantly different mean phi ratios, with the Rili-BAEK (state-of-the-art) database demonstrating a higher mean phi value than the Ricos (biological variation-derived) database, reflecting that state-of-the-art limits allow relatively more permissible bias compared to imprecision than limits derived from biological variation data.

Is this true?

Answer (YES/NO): YES